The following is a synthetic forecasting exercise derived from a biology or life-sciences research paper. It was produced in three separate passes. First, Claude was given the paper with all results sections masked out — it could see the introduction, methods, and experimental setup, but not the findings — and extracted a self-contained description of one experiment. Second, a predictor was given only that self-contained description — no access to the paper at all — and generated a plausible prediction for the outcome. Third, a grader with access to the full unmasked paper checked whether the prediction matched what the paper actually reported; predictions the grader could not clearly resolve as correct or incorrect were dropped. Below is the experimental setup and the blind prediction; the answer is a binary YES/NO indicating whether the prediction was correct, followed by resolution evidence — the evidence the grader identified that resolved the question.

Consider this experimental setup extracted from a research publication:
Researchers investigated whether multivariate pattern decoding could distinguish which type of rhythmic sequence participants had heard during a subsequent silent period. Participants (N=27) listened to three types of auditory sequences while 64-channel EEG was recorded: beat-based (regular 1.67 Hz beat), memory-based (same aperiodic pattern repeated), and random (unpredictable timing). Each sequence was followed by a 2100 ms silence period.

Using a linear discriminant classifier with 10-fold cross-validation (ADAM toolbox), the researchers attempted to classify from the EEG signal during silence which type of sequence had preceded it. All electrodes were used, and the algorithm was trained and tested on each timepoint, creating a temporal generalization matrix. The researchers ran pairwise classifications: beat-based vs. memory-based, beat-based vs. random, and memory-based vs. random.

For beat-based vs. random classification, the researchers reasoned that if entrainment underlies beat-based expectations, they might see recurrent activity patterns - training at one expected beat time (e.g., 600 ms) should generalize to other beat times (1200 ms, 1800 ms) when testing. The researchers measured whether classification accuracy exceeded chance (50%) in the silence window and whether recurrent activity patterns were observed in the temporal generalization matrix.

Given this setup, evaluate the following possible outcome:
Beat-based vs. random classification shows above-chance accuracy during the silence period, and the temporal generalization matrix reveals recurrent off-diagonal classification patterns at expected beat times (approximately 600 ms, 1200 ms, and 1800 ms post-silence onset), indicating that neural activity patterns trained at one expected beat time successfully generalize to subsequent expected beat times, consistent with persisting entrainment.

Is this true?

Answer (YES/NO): NO